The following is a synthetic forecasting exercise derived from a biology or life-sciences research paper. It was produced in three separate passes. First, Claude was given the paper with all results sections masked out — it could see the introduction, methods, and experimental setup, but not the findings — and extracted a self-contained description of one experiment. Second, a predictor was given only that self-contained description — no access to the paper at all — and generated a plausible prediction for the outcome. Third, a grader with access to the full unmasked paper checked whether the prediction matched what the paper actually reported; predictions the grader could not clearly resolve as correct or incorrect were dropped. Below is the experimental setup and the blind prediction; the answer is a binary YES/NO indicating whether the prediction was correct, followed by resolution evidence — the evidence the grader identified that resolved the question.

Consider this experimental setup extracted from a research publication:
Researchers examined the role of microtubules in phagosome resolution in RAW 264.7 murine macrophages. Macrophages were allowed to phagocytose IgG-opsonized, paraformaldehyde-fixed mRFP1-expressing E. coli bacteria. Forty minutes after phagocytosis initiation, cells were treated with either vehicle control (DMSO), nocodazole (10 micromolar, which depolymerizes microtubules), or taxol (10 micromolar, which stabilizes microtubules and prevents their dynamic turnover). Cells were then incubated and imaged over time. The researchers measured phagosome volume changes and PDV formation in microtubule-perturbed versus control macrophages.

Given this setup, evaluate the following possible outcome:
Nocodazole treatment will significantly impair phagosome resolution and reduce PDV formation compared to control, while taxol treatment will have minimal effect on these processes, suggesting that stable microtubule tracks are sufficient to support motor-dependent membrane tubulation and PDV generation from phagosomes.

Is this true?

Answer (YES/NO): NO